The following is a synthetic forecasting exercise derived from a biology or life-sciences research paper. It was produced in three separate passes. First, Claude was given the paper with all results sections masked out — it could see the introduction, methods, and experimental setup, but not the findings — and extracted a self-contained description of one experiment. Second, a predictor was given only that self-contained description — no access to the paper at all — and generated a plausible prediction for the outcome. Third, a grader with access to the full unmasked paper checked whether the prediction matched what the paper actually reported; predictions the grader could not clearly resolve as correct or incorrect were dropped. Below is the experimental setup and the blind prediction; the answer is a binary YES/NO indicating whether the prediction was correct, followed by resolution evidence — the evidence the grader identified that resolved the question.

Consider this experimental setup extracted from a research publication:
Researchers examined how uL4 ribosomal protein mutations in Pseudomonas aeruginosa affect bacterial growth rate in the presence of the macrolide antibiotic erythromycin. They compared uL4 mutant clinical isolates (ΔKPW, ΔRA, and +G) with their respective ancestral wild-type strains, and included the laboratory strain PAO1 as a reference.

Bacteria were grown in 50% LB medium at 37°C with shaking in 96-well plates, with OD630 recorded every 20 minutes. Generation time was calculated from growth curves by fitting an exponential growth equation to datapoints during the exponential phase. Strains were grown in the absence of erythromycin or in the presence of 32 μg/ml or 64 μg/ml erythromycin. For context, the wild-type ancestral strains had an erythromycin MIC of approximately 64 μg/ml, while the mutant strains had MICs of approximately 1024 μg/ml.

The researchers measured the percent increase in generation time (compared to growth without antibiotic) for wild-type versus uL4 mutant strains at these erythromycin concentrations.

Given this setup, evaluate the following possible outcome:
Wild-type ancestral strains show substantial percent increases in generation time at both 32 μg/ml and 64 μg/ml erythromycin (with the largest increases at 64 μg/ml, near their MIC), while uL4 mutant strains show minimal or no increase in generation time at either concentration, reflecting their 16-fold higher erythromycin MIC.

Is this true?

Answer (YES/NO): YES